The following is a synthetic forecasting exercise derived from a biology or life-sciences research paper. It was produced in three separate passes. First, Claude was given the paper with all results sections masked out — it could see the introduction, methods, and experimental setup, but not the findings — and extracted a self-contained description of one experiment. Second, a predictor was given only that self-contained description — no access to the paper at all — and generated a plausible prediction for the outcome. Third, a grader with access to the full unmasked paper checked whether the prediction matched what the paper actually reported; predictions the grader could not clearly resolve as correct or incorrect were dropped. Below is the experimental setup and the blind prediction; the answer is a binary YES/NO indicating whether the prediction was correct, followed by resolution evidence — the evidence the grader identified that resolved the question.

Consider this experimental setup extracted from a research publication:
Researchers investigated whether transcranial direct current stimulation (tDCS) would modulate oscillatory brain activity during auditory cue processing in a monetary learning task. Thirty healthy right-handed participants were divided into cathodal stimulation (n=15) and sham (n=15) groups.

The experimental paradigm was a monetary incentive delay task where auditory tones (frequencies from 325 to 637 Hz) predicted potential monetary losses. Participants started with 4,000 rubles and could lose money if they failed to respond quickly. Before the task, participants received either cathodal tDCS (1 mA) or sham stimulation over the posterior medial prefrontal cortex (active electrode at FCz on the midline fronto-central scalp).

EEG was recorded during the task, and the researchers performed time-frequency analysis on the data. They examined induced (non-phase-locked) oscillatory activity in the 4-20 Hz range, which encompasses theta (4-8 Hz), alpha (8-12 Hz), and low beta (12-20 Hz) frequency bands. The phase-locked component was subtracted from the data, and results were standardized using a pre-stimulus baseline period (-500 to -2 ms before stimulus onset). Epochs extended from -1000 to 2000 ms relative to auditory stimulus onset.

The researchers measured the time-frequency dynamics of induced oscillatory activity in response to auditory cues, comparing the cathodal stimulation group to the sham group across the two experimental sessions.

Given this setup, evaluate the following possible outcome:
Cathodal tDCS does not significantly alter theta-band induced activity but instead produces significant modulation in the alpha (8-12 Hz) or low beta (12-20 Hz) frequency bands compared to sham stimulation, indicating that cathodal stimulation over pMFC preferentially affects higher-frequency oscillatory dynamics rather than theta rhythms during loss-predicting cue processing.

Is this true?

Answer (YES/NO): NO